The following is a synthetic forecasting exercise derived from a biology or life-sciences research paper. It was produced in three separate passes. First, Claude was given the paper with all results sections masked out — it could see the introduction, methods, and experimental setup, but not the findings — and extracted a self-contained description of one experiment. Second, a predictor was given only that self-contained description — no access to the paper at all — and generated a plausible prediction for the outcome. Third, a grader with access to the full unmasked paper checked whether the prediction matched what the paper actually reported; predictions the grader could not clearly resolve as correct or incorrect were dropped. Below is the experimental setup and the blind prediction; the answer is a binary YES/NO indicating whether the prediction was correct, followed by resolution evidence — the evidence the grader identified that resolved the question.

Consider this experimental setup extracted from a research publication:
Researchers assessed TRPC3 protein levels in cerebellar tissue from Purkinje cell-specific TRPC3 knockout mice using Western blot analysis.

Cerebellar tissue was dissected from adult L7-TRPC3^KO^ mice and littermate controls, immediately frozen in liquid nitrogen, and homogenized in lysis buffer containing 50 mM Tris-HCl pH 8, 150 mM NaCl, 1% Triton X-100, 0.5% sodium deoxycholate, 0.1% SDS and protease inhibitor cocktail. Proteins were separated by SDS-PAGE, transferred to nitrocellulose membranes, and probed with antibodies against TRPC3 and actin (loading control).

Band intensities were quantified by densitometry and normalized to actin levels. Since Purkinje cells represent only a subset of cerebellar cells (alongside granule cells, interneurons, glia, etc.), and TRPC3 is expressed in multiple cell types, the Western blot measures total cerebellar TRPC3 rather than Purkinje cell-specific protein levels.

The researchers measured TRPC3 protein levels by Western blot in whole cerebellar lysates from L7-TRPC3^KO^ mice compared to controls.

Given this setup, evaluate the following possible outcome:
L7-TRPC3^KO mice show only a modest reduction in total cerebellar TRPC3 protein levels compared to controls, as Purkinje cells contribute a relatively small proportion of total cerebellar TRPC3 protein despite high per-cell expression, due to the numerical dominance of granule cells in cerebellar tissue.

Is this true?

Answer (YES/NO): NO